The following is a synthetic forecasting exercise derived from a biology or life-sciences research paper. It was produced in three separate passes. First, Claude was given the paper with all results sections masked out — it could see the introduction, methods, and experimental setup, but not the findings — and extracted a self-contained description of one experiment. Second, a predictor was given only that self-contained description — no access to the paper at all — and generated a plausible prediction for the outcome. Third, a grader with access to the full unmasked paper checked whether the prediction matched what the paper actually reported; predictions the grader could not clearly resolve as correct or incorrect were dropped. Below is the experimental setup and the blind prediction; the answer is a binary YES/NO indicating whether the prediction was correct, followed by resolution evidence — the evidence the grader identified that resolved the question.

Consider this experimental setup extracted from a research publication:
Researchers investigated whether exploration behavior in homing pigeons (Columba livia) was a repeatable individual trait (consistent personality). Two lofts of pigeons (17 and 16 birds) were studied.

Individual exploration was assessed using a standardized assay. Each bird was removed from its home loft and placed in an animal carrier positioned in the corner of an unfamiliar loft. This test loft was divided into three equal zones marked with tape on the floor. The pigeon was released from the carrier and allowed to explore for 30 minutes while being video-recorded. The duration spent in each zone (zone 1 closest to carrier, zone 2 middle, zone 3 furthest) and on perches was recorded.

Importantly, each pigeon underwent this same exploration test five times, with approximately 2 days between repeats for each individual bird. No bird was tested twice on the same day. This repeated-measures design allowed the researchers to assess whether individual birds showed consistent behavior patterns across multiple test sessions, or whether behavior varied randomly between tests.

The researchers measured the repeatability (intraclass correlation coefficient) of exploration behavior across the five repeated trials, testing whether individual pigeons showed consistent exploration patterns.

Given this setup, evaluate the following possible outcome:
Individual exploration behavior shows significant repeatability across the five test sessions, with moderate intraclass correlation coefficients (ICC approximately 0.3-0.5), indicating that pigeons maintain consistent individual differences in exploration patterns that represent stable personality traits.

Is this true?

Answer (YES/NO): NO